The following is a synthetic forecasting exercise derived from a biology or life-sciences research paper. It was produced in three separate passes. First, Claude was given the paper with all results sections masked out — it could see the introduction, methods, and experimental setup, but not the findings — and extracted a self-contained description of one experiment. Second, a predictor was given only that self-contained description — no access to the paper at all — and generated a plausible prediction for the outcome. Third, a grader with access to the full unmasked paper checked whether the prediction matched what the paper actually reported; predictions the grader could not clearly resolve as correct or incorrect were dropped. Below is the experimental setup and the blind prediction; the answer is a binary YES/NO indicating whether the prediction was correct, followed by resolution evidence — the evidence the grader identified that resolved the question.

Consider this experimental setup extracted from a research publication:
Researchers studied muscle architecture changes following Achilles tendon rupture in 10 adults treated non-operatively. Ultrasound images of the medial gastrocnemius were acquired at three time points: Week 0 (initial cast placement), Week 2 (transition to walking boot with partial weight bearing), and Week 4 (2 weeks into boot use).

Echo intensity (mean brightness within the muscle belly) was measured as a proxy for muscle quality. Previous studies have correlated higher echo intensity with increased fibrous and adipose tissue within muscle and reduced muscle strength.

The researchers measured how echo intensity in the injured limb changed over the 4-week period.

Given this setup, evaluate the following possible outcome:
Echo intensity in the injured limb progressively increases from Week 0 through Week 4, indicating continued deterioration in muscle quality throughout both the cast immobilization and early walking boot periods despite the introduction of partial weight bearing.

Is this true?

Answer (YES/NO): NO